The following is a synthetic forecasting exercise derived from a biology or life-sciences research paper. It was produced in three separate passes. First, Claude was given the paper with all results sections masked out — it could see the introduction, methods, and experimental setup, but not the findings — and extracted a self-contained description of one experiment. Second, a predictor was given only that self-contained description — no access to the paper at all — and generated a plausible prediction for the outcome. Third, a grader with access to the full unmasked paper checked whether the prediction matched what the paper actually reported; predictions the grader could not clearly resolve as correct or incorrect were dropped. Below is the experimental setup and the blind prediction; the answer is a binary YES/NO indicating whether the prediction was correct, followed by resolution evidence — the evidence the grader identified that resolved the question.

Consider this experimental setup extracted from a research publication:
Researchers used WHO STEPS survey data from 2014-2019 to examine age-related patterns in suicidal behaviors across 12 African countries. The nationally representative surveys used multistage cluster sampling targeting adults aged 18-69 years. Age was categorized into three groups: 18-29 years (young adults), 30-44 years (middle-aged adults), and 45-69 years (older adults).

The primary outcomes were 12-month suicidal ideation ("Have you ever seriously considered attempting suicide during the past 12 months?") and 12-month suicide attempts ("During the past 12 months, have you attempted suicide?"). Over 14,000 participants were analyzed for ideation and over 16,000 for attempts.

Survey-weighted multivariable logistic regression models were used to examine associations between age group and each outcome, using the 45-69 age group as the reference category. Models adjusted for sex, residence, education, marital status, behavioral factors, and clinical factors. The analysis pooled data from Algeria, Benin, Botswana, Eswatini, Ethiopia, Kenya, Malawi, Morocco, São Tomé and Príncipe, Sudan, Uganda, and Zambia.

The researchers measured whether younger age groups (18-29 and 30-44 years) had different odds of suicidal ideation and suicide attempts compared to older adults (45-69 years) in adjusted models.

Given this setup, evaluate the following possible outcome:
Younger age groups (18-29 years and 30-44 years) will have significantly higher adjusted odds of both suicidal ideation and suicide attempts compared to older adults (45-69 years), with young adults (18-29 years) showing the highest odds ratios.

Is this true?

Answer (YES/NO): NO